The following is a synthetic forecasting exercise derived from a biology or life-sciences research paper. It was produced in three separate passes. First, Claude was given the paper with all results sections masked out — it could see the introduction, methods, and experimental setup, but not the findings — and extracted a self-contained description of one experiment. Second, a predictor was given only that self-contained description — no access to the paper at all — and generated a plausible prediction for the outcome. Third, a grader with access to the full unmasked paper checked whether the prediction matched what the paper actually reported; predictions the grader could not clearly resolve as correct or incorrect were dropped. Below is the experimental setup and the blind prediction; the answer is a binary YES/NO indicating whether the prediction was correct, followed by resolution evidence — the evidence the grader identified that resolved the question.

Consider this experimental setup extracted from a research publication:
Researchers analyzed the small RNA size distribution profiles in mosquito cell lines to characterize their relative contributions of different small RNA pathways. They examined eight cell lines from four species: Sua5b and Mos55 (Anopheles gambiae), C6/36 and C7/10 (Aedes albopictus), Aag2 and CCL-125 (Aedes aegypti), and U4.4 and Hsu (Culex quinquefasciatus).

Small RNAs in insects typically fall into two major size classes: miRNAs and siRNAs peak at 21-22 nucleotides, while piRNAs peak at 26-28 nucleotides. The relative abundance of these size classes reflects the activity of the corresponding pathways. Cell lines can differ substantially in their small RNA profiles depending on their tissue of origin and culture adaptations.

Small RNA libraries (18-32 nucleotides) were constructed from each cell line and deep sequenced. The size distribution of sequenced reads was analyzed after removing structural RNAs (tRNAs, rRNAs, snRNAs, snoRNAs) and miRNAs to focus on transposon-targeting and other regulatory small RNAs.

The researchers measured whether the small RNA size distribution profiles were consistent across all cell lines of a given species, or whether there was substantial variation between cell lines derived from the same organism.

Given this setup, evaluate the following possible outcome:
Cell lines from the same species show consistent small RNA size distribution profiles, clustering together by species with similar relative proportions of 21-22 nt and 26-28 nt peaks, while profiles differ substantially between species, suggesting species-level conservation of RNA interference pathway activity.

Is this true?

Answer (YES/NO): NO